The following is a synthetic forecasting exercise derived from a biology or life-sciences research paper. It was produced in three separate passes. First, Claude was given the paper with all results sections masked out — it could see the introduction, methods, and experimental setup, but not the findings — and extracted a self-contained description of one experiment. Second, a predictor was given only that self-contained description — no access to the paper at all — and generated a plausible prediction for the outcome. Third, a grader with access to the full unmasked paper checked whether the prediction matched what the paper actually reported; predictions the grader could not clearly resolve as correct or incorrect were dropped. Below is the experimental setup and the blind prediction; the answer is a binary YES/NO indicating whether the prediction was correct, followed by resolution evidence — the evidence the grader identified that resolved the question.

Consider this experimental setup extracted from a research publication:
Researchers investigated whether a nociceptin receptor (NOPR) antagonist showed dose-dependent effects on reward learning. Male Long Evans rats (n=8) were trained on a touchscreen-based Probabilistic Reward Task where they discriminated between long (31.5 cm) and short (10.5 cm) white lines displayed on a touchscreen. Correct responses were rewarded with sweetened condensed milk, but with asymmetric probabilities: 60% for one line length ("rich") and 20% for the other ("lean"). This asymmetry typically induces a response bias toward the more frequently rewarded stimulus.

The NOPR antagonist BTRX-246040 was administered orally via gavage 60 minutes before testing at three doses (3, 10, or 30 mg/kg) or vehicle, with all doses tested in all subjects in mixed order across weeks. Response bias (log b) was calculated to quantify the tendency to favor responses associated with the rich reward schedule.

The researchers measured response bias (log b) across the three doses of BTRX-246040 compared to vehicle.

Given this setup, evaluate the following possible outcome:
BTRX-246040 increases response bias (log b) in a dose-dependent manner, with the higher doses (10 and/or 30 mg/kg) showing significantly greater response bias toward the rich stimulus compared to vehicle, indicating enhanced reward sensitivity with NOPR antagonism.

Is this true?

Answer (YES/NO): NO